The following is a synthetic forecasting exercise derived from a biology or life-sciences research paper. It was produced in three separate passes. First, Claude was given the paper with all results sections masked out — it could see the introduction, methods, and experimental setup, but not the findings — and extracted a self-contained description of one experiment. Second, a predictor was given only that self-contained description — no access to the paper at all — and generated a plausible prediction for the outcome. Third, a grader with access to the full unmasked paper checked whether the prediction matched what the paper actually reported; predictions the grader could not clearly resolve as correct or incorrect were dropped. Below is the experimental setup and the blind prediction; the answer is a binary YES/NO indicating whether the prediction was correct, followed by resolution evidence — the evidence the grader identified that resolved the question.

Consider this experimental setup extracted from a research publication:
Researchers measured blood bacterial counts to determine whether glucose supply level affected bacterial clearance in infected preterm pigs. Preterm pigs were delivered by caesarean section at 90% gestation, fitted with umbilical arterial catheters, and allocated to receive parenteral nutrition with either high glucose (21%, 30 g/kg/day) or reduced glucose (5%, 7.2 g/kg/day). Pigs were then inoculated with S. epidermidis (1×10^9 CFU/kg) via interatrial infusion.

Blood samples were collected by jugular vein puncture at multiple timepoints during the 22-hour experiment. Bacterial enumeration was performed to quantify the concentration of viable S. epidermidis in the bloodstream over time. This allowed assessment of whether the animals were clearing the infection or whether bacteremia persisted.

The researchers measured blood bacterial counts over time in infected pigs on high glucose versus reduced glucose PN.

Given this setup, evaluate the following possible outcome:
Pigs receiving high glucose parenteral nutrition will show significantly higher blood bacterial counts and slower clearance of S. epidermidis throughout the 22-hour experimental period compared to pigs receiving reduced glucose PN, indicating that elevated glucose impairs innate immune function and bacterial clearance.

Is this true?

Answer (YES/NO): YES